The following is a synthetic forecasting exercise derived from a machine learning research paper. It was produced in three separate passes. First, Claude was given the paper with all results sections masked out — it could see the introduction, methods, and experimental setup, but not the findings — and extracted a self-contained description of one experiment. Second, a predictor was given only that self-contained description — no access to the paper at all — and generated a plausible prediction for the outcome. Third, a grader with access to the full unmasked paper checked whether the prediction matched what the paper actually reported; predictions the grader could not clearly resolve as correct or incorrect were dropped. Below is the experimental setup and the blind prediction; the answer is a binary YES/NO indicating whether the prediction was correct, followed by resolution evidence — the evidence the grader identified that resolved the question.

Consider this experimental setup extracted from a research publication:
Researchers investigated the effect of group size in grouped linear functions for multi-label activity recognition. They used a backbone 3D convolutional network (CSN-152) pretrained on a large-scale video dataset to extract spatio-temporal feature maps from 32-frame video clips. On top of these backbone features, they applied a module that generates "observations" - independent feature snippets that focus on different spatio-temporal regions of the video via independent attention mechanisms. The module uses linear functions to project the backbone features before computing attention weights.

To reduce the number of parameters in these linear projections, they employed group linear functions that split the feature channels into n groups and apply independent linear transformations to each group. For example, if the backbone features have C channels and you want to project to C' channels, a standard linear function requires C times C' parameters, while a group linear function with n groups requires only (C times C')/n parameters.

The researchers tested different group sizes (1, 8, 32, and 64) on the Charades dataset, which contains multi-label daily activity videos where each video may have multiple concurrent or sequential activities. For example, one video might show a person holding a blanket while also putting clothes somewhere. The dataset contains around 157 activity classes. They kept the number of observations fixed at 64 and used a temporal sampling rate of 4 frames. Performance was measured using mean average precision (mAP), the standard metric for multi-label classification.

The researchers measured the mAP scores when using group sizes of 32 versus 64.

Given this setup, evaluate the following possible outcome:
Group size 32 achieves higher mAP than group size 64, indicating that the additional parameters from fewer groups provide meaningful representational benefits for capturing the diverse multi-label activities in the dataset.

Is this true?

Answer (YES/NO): YES